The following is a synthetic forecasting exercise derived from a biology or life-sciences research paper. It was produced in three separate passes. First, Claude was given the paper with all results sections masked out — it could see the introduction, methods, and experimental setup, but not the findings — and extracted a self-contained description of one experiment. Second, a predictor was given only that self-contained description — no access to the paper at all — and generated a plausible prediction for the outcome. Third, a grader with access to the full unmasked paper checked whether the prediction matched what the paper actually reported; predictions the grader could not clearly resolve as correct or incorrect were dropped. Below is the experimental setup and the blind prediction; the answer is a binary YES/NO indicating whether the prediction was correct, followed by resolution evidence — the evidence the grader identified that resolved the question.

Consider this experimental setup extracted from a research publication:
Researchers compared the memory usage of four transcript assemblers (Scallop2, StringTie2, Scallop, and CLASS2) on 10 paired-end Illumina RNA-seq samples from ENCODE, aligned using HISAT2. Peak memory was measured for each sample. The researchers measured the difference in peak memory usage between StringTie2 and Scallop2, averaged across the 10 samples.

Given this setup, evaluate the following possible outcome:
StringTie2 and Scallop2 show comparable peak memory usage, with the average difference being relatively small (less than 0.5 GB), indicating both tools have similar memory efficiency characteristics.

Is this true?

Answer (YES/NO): NO